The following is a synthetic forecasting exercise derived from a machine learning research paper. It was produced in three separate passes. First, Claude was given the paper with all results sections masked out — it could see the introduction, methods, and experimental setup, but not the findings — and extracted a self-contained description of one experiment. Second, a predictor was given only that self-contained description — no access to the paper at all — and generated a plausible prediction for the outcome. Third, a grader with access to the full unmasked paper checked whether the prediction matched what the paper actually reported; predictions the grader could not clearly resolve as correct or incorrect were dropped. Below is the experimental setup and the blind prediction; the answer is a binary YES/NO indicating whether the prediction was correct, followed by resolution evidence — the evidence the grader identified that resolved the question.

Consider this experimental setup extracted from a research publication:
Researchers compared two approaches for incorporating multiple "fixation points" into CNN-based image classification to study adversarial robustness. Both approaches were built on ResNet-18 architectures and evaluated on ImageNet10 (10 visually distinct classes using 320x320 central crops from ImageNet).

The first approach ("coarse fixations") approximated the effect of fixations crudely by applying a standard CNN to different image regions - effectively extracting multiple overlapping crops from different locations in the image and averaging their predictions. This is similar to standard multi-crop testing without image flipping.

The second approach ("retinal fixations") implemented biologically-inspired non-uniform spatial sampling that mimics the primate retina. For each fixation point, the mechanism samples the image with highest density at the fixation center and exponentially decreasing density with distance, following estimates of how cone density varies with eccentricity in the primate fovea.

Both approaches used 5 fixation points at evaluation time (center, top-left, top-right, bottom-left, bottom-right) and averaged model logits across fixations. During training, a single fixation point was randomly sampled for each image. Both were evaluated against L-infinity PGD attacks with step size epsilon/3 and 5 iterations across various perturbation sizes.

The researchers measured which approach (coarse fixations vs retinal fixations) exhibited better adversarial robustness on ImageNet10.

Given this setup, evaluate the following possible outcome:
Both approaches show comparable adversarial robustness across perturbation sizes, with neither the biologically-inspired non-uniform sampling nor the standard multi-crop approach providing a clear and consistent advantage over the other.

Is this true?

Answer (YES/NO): NO